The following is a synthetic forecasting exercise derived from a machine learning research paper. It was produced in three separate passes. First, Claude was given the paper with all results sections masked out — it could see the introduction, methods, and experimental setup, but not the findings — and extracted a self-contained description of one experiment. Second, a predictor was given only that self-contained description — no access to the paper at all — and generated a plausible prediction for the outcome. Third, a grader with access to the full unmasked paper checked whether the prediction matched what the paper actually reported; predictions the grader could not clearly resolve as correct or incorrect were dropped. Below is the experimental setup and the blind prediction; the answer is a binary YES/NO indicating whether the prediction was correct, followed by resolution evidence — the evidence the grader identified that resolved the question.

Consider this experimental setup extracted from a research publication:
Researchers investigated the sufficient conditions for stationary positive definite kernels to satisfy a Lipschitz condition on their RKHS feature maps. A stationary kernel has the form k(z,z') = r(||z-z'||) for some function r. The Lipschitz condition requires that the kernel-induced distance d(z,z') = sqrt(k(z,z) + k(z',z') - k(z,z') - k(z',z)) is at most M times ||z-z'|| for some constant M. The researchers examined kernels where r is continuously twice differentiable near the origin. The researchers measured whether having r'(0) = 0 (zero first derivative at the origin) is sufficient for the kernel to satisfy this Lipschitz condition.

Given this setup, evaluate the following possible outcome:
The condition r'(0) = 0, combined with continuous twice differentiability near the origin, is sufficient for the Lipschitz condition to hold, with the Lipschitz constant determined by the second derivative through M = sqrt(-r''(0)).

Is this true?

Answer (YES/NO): NO